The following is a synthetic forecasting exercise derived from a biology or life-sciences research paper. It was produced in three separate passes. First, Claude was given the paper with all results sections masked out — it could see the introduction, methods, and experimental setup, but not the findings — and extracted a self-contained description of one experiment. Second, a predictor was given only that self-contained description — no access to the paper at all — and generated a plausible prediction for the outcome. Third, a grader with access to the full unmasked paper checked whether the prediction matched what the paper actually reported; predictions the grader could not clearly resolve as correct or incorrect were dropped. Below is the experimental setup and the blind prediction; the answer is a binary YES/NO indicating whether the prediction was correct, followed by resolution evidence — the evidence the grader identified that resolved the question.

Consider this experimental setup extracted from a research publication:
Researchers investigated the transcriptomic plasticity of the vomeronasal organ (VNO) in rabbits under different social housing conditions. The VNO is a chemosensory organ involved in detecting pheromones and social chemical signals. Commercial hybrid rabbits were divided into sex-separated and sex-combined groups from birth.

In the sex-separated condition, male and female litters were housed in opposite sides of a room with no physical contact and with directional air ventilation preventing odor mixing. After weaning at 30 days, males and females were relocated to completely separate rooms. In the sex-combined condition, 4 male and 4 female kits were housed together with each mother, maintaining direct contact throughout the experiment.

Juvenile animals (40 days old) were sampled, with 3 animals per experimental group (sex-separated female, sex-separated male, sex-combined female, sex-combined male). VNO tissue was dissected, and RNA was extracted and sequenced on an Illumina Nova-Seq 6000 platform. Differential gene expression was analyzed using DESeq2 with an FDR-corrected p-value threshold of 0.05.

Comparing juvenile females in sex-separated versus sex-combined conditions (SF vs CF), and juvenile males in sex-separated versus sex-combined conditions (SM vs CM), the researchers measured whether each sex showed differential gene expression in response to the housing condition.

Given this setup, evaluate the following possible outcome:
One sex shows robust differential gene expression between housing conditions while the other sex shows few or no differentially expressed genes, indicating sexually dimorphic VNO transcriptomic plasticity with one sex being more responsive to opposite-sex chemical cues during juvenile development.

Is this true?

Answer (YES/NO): YES